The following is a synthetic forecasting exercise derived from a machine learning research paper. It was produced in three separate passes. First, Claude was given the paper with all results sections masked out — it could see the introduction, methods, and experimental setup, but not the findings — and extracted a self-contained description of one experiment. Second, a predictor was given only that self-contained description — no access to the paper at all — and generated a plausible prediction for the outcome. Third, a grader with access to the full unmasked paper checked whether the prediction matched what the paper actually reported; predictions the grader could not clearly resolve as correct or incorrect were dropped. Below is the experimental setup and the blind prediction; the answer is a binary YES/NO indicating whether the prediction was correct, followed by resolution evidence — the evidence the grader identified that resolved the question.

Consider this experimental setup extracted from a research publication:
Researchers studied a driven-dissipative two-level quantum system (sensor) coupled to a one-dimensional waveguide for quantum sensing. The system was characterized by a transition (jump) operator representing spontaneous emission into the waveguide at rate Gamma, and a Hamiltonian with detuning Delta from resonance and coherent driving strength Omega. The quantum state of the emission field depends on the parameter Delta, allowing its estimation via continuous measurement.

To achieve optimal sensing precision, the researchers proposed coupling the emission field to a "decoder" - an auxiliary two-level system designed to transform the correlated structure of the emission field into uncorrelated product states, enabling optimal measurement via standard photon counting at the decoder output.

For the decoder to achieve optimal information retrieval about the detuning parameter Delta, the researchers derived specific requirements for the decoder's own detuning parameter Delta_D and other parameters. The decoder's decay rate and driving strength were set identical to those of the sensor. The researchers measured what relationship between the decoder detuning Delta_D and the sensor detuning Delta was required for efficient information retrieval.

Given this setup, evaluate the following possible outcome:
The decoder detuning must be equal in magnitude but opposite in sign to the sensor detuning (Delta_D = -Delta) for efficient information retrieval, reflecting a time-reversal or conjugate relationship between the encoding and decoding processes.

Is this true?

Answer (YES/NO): YES